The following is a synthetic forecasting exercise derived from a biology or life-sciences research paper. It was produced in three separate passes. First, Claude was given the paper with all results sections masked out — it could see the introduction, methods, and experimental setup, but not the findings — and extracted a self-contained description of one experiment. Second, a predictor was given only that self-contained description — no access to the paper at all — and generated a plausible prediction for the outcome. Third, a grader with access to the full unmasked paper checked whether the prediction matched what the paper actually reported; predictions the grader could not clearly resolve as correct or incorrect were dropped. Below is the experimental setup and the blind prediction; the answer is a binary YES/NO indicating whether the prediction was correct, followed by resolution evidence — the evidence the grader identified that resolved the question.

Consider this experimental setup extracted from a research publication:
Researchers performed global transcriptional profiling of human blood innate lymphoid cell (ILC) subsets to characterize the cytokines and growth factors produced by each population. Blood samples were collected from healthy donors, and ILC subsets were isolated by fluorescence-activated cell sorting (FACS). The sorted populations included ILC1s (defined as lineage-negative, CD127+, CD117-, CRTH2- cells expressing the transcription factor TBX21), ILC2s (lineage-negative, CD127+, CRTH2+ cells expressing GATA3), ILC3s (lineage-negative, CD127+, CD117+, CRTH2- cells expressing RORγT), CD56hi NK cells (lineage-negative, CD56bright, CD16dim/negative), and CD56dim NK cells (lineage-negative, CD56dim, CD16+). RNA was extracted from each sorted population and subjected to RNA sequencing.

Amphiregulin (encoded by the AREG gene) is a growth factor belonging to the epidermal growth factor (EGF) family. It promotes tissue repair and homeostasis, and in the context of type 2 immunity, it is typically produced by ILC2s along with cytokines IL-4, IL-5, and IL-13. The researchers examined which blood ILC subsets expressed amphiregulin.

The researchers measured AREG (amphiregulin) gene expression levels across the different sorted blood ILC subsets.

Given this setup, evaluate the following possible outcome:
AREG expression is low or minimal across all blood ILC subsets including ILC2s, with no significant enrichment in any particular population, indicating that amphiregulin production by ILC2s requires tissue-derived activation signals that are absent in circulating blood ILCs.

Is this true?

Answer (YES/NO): NO